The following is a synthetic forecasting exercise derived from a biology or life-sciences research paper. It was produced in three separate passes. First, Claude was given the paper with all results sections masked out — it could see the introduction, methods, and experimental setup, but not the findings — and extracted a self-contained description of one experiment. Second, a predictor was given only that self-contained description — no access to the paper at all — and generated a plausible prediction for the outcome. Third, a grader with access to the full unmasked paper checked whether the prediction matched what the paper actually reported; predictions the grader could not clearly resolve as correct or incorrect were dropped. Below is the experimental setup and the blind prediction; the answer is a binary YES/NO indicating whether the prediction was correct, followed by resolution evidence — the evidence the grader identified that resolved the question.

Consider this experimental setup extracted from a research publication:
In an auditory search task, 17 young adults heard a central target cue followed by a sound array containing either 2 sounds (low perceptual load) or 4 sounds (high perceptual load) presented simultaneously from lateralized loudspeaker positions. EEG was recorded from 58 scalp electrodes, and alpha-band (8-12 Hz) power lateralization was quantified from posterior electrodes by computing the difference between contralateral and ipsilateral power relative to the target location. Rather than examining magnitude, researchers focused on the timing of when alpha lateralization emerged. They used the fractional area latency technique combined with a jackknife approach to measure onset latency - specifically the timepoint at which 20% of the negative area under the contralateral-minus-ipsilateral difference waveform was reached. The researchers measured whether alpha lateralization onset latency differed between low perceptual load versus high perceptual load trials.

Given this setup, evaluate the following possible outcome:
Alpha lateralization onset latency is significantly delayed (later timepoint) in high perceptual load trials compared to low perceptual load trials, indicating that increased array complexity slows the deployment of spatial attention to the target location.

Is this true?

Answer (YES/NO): YES